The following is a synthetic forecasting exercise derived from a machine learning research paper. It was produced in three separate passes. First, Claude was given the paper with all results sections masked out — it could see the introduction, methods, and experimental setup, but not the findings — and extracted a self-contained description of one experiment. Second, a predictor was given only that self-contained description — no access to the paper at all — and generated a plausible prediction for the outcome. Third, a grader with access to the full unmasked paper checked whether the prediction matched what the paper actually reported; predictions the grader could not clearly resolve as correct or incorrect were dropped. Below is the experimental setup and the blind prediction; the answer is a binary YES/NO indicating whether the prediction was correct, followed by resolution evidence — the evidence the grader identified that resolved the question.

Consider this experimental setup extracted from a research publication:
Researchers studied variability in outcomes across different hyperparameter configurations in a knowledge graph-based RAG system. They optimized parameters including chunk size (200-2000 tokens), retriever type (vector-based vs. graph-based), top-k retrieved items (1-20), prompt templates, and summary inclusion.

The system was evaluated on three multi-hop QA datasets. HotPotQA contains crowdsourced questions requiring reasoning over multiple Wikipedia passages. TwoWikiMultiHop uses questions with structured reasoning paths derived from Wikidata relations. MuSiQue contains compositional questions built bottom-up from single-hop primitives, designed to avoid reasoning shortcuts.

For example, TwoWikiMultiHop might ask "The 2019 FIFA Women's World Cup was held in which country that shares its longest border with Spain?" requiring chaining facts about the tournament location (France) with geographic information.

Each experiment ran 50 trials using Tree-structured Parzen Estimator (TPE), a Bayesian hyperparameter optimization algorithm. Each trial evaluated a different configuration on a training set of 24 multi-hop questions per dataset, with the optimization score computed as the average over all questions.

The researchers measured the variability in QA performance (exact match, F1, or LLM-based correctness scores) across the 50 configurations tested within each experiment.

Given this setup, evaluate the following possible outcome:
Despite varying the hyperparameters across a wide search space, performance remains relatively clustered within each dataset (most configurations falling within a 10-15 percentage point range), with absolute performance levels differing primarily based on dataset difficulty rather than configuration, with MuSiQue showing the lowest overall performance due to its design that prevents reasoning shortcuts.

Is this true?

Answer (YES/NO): NO